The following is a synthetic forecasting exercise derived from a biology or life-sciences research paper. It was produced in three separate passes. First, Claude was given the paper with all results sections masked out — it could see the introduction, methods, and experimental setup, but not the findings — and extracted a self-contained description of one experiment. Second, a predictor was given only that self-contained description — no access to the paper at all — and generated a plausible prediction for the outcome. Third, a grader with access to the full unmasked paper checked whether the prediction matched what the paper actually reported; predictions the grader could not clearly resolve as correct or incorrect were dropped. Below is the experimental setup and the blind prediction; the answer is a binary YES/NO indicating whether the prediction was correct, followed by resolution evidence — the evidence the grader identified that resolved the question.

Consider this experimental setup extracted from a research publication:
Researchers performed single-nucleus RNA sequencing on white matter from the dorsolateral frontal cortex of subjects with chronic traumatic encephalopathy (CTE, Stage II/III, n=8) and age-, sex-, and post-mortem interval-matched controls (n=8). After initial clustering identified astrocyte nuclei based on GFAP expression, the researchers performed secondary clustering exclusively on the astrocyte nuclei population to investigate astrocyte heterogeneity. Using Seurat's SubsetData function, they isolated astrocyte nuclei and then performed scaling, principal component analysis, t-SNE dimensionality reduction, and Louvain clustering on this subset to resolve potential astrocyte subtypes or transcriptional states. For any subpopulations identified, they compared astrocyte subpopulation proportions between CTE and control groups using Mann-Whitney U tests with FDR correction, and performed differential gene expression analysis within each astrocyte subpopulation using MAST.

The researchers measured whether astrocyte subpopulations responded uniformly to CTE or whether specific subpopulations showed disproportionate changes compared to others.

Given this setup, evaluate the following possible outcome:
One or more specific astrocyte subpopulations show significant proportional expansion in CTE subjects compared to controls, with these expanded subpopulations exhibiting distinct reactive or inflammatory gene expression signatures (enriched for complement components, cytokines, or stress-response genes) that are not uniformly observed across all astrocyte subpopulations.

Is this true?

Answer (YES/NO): YES